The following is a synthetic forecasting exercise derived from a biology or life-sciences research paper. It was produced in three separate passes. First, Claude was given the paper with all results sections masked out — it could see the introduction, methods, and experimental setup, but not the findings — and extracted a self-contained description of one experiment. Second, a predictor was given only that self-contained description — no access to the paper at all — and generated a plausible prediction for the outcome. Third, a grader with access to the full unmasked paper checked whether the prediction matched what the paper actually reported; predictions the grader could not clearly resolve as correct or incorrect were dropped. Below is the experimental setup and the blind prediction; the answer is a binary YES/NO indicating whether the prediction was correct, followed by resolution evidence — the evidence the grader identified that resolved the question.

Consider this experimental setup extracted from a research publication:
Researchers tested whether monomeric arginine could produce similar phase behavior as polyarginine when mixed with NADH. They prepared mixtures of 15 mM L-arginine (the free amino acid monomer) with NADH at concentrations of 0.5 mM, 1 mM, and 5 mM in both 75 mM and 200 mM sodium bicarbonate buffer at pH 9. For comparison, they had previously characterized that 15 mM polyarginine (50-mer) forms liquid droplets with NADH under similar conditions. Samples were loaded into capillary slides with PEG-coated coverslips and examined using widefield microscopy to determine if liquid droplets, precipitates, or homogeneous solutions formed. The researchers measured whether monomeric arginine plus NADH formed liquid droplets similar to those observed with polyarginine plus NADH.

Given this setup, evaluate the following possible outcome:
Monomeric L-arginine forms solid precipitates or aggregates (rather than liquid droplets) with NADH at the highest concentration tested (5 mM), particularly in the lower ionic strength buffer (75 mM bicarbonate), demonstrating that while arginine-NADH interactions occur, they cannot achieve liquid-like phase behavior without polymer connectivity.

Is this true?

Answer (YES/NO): NO